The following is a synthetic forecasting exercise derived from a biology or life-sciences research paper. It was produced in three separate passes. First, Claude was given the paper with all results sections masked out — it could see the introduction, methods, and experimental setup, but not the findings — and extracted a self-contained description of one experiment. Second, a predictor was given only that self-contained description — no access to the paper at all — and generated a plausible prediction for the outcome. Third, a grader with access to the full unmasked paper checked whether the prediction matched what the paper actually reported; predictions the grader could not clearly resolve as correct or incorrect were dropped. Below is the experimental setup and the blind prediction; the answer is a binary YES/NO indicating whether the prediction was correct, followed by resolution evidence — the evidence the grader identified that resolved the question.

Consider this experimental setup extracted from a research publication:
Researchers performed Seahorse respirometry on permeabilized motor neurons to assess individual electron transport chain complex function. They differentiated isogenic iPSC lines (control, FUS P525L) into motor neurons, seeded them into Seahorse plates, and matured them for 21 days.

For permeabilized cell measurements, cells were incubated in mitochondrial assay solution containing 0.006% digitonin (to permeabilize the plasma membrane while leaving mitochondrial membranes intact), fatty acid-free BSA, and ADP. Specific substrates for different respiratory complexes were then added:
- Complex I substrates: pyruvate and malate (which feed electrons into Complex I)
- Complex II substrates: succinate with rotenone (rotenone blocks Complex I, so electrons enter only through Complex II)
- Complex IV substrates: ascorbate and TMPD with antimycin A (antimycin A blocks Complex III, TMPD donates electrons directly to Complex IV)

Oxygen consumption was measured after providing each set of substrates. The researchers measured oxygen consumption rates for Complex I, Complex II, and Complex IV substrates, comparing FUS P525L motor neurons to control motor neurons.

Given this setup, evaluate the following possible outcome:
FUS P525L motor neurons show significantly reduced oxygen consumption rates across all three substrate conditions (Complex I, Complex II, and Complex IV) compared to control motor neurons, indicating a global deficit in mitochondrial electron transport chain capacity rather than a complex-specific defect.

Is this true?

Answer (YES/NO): NO